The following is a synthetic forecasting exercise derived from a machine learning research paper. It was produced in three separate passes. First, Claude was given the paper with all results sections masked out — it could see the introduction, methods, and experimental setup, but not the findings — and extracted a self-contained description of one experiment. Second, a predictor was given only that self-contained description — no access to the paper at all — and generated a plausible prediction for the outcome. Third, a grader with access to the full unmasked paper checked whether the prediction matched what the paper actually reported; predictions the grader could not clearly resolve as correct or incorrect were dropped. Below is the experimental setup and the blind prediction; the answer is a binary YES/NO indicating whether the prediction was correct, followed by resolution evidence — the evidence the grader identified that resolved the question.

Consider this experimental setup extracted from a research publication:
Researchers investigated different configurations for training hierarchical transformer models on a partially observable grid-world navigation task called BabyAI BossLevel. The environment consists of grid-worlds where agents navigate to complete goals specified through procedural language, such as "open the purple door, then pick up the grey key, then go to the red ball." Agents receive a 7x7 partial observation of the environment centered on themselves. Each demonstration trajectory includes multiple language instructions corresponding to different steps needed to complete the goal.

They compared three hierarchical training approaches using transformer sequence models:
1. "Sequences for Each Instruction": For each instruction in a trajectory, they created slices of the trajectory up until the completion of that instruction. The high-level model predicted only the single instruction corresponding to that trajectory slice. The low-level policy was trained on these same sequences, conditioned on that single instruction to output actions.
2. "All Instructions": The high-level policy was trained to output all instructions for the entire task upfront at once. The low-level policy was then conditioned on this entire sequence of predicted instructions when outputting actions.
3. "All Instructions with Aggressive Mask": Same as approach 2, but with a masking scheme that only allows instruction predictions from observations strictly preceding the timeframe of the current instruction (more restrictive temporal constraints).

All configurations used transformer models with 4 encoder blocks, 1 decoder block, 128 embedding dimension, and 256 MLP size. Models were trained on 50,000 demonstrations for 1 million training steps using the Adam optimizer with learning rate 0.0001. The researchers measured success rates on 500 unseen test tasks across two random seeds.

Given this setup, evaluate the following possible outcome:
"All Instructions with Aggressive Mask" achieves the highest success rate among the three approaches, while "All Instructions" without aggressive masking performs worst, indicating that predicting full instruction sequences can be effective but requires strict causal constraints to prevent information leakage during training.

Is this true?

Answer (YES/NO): NO